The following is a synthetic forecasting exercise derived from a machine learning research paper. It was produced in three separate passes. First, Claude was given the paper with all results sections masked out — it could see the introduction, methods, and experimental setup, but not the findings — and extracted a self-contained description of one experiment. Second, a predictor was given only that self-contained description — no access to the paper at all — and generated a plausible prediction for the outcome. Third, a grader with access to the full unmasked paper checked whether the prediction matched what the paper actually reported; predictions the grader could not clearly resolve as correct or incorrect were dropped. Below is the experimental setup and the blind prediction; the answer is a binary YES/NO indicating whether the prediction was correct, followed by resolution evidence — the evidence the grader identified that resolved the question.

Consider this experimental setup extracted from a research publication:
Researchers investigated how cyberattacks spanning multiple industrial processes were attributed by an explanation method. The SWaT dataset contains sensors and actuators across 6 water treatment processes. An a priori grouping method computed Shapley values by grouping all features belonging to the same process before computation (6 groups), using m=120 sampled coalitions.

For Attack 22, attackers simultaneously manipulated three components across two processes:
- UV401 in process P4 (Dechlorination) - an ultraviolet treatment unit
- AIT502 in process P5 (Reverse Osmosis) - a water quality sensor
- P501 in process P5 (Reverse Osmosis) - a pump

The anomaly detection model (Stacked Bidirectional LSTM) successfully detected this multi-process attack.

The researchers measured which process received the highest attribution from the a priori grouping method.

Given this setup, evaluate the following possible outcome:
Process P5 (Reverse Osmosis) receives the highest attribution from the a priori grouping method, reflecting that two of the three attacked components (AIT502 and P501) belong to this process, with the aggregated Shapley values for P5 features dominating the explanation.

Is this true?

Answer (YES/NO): YES